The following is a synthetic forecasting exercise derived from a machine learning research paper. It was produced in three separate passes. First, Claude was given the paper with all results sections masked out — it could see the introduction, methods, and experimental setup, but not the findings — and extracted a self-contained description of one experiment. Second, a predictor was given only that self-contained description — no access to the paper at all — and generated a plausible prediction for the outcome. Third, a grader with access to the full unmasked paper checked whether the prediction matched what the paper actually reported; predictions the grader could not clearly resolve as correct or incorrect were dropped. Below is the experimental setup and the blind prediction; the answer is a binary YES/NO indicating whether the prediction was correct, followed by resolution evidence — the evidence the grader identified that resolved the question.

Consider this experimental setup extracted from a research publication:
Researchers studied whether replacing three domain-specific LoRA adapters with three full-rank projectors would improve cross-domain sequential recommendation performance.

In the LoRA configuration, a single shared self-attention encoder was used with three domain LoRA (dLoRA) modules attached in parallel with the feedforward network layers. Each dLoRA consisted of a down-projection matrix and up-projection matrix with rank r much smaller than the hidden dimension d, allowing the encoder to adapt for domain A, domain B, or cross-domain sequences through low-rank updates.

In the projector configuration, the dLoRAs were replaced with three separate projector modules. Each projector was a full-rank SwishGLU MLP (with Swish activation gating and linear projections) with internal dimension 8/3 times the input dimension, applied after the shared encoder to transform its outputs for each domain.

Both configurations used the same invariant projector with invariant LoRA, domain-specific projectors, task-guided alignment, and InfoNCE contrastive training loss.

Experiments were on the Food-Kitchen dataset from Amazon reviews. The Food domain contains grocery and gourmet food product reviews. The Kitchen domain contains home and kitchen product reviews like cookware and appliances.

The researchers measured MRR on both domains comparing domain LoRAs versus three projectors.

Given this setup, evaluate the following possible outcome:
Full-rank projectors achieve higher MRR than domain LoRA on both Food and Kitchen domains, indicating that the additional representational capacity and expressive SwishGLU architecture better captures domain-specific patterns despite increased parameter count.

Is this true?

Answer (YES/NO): NO